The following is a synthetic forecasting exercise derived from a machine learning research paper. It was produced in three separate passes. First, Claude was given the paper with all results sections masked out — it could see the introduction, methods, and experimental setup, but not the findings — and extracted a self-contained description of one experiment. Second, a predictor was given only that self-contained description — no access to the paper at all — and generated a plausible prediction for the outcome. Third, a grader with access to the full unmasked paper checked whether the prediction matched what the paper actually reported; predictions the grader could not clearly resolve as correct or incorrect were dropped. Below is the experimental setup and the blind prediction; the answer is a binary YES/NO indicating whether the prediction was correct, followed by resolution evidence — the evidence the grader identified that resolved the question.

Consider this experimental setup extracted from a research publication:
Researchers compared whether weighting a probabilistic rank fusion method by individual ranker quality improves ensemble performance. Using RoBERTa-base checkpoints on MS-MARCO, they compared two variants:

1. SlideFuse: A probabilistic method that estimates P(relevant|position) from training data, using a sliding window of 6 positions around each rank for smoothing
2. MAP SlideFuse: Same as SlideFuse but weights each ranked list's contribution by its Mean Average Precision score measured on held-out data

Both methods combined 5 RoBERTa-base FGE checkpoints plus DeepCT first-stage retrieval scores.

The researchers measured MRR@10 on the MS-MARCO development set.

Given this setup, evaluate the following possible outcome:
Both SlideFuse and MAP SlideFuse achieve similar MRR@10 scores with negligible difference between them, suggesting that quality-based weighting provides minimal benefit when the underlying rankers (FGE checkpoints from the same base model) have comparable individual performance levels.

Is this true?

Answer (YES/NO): YES